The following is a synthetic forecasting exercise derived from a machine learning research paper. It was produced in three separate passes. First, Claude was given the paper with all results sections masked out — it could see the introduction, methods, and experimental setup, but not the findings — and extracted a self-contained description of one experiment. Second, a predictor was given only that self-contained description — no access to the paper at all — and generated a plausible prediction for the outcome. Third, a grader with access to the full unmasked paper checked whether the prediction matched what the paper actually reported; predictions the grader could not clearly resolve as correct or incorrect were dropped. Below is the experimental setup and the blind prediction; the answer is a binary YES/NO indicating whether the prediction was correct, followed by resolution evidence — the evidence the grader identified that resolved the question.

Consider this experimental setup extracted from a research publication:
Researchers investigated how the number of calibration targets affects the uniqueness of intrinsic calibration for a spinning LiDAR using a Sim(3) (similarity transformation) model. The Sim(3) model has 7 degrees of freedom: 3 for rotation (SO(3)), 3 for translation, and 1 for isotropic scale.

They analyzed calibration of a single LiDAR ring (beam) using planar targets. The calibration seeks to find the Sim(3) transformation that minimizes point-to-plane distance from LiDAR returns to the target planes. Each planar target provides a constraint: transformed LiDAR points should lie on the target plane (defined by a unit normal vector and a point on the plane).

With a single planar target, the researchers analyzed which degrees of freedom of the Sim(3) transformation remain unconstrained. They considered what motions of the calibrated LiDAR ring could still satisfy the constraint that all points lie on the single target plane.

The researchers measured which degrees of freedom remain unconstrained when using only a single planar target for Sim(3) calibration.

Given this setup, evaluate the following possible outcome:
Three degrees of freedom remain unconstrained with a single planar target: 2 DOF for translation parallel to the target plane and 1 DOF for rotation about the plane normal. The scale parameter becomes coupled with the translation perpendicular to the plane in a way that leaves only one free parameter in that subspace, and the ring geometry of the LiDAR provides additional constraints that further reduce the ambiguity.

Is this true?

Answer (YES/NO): NO